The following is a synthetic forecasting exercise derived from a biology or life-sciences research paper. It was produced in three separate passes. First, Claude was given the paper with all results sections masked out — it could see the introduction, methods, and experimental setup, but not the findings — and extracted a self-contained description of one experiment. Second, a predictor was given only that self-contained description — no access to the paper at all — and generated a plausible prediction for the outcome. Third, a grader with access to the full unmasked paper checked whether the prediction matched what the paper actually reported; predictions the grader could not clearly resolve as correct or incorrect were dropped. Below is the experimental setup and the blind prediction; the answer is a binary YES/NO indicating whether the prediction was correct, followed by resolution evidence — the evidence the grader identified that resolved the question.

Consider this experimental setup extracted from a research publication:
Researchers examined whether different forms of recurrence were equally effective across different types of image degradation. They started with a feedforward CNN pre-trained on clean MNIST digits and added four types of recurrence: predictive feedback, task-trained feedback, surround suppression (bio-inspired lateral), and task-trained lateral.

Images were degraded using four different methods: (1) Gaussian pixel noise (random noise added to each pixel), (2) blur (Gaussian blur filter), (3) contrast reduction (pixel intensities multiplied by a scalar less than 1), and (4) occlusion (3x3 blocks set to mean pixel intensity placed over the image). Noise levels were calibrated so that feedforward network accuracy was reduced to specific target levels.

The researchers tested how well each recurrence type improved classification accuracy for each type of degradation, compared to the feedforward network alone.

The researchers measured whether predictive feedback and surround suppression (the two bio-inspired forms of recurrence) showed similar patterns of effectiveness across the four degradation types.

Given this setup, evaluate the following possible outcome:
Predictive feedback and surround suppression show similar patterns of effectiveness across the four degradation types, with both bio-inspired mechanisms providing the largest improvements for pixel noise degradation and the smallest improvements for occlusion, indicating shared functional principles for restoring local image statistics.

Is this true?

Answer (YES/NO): NO